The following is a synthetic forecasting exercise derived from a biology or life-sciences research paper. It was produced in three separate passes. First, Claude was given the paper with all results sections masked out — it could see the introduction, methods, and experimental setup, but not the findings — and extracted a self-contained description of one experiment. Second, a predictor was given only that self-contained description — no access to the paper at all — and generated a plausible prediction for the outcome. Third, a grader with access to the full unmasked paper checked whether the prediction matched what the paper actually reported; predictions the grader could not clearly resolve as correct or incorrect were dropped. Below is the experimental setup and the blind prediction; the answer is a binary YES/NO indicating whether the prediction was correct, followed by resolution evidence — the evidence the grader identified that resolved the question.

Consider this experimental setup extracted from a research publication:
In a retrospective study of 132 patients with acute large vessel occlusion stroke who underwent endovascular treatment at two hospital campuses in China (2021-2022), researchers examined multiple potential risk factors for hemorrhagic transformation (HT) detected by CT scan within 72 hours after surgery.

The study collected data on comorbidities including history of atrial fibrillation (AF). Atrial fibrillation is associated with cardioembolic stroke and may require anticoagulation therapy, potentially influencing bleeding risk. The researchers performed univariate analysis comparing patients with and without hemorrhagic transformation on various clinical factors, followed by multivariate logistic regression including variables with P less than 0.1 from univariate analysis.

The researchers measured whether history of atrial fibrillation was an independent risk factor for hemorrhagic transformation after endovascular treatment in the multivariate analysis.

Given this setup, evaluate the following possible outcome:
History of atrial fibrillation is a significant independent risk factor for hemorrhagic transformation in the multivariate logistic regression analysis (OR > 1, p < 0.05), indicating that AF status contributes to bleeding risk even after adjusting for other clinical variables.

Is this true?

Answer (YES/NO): NO